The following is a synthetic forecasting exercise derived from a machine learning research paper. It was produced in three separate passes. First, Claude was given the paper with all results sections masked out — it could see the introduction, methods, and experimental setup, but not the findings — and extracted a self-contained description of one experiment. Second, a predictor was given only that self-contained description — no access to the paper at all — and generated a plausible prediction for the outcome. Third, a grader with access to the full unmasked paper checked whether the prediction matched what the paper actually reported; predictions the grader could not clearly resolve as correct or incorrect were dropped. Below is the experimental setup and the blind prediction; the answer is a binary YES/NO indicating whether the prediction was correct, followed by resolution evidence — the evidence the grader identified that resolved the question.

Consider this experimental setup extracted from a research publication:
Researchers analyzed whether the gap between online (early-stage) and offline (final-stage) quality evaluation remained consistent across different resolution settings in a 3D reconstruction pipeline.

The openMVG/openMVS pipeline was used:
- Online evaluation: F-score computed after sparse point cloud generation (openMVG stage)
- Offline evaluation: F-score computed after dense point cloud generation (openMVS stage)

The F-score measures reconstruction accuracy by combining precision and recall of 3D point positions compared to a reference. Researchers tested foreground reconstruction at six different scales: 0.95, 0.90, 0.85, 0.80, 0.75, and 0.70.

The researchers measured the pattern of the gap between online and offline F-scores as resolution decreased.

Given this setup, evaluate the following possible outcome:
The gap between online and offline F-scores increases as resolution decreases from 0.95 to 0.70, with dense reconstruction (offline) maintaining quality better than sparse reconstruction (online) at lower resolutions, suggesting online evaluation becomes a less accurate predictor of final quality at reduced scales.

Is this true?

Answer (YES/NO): NO